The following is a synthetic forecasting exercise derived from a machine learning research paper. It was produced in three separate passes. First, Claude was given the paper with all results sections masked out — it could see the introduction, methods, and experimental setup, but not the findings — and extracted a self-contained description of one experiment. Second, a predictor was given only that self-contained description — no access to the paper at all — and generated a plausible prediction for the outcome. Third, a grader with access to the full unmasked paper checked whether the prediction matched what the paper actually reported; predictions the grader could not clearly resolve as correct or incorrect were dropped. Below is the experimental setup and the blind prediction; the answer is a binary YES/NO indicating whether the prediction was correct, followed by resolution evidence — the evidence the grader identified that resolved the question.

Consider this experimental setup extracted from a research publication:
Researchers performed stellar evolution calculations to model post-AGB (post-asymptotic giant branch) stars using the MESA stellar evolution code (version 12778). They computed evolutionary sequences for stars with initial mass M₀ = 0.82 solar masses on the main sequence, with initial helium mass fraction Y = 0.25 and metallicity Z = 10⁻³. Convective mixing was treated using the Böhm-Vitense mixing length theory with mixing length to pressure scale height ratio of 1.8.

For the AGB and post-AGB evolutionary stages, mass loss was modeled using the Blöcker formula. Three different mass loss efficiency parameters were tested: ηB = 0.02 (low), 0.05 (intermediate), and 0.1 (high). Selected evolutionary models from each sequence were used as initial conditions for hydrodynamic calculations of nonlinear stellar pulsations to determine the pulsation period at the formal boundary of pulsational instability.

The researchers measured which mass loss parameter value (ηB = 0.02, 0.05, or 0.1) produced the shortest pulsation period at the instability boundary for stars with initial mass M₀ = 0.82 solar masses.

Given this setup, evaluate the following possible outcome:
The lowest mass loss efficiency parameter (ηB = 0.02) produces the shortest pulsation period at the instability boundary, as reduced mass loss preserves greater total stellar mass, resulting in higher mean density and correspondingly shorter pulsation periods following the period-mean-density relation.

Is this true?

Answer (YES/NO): NO